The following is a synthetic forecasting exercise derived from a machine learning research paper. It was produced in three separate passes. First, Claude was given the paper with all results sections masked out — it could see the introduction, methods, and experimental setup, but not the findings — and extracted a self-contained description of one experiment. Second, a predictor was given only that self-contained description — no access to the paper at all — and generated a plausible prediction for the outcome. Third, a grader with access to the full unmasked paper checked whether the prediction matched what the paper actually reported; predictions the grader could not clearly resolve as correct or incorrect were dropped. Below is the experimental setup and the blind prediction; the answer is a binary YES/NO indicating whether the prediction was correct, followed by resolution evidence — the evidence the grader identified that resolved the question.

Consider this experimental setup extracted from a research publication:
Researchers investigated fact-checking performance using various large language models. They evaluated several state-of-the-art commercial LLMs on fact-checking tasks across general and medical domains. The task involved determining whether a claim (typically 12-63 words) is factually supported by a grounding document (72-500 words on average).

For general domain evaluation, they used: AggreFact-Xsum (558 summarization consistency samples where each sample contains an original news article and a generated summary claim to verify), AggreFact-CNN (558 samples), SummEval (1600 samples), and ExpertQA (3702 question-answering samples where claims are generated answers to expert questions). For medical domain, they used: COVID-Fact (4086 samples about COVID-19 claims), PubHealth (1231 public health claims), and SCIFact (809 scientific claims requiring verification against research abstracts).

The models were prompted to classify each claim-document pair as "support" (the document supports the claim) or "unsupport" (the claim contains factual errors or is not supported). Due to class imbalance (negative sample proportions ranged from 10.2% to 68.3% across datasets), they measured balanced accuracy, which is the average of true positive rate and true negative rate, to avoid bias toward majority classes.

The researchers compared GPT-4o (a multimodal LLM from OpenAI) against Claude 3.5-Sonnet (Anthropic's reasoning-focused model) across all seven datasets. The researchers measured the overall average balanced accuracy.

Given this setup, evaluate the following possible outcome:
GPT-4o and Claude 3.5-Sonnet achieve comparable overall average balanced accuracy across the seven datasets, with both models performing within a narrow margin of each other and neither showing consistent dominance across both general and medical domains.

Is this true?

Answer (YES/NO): NO